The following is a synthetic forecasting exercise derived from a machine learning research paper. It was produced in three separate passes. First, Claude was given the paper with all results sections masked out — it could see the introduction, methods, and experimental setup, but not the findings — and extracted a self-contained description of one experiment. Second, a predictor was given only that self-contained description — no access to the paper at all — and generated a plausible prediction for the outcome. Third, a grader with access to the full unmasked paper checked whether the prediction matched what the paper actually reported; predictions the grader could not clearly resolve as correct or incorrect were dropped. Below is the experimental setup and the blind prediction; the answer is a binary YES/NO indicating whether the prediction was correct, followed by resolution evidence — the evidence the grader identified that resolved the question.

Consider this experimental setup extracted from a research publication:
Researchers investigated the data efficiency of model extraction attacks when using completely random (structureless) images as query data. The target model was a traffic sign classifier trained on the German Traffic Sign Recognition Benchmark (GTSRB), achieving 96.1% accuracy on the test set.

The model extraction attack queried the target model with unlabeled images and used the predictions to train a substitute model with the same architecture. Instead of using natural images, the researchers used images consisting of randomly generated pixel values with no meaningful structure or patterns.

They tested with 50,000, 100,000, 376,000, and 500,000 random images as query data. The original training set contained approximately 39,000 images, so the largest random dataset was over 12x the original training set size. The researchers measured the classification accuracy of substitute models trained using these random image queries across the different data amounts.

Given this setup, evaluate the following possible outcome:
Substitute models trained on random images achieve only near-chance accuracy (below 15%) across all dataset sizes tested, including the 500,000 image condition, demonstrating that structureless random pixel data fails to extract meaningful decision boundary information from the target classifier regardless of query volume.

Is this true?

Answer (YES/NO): YES